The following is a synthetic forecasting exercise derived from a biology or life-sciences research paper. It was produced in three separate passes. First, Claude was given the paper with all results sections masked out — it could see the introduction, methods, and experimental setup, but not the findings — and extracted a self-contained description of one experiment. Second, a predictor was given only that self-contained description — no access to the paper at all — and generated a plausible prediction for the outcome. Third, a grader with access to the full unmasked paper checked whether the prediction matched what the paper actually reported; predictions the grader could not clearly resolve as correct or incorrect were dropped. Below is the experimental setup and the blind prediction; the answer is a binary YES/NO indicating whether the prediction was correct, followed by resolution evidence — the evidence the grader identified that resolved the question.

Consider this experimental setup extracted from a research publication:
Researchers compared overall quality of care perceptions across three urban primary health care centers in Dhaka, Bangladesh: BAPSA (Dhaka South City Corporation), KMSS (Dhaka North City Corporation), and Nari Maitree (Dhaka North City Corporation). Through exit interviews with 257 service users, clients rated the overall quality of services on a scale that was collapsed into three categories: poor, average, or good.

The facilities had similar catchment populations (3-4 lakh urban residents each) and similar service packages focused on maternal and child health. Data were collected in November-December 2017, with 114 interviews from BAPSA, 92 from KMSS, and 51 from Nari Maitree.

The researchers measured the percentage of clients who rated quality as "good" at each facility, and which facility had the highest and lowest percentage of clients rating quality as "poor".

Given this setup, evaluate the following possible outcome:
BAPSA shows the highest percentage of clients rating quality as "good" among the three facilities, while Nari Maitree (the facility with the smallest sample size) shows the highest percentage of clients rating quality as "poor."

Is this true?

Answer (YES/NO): NO